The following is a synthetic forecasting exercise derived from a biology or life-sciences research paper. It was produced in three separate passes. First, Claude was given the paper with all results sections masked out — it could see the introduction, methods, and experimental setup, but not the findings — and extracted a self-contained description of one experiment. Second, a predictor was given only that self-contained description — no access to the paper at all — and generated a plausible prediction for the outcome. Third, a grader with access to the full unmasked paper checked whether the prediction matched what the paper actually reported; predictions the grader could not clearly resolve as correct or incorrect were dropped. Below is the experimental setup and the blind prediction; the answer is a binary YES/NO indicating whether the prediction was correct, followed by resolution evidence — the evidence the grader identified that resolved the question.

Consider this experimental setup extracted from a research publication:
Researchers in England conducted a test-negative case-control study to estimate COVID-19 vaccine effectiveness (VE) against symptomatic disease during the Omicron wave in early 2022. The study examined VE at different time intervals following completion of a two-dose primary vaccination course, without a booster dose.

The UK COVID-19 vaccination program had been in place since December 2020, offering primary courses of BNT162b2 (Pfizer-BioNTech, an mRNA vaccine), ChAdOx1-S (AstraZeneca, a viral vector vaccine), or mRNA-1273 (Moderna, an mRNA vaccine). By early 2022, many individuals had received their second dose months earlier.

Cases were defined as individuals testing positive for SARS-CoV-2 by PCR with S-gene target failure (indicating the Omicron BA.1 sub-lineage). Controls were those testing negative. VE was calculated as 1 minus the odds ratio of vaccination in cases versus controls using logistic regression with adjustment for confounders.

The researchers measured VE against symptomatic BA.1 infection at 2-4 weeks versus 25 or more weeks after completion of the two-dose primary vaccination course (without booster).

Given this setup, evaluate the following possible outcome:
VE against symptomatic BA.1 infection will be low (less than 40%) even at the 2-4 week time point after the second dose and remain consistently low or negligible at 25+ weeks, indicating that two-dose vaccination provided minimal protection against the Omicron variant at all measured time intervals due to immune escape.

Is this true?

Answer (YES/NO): NO